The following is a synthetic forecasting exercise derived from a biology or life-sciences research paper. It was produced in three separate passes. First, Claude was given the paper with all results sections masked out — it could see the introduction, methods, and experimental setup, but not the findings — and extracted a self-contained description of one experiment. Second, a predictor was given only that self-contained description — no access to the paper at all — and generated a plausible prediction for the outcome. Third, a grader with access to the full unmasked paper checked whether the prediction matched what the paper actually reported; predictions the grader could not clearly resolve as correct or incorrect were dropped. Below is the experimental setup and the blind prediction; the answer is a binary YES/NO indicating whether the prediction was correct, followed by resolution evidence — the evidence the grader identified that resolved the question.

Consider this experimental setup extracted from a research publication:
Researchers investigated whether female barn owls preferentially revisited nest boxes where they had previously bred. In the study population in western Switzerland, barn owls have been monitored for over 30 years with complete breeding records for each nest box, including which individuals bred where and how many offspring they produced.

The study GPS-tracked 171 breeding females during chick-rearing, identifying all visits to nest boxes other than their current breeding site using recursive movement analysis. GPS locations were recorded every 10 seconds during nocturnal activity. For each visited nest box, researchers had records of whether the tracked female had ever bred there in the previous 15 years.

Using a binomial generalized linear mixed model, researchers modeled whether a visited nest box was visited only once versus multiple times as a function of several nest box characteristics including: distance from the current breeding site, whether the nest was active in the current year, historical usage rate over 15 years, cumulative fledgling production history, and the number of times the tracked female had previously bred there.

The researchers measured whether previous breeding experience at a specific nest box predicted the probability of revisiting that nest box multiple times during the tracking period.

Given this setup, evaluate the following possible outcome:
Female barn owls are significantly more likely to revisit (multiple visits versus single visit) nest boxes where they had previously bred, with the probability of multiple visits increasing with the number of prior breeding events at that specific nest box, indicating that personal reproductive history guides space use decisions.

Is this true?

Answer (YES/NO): NO